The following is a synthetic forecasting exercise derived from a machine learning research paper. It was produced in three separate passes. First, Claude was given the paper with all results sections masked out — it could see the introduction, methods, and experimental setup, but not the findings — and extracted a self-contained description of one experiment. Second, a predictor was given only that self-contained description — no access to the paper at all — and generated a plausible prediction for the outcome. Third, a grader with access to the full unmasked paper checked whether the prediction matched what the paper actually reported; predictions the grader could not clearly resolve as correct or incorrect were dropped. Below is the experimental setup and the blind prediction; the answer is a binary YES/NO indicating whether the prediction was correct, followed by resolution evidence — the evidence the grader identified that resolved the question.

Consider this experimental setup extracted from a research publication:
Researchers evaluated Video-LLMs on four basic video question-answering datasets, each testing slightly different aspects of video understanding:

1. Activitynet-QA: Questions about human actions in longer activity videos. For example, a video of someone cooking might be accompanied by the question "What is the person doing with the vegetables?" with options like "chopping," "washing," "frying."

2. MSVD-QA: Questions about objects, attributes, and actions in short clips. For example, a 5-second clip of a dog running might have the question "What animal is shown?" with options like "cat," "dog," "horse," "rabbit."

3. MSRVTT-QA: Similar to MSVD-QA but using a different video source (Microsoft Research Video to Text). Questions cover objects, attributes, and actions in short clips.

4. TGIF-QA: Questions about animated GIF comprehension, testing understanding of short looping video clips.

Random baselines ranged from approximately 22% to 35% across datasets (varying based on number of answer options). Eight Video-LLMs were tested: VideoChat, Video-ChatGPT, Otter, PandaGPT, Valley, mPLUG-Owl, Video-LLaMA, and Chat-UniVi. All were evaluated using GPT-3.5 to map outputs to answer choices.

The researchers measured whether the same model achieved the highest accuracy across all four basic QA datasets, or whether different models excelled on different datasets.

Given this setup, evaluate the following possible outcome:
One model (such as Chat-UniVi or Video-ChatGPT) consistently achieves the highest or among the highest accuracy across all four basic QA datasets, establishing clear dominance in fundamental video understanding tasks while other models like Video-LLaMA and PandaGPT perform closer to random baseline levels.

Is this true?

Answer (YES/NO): NO